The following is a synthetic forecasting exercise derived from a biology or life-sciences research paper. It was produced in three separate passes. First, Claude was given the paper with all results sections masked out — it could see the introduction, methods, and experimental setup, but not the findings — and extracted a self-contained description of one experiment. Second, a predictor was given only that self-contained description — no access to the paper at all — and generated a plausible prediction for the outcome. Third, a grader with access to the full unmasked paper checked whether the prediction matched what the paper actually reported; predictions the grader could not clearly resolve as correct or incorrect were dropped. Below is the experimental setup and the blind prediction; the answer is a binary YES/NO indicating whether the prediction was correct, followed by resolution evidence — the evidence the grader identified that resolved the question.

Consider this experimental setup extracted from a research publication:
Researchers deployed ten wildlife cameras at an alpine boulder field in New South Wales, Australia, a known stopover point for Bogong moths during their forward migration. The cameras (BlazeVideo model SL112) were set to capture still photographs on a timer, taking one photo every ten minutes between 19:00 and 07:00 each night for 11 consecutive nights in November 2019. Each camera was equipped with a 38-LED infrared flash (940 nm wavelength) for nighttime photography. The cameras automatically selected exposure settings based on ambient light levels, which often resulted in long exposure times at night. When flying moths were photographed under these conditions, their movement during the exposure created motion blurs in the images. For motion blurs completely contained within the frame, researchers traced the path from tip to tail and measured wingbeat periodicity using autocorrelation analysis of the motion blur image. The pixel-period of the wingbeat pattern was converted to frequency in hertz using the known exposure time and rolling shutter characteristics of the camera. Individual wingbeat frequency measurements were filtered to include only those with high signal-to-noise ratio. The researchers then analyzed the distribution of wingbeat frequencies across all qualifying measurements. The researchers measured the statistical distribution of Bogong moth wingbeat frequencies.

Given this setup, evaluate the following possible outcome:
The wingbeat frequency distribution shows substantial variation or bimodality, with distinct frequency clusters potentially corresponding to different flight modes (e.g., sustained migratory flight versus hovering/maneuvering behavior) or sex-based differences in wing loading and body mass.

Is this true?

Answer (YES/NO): NO